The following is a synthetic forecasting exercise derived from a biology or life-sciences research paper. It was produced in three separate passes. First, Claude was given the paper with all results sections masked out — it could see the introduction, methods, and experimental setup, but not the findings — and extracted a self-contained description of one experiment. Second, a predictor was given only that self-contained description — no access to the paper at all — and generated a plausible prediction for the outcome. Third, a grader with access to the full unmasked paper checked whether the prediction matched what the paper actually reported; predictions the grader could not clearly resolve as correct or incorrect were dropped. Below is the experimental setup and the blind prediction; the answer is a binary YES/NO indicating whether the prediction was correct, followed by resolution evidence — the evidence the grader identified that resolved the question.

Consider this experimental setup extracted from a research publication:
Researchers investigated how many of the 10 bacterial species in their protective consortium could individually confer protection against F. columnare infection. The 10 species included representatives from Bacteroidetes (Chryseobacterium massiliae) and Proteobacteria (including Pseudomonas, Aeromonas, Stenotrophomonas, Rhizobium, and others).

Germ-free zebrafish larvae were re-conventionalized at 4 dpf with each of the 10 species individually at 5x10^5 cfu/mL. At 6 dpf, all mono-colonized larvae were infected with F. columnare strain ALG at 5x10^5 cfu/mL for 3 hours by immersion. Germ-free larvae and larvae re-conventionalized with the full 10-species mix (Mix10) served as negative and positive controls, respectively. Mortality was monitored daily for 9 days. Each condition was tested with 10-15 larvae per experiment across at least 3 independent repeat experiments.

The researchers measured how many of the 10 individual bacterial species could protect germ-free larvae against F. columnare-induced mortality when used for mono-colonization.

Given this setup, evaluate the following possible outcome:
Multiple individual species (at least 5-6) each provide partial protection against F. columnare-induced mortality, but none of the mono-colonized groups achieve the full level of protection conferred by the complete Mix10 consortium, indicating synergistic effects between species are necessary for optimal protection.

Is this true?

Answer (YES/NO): NO